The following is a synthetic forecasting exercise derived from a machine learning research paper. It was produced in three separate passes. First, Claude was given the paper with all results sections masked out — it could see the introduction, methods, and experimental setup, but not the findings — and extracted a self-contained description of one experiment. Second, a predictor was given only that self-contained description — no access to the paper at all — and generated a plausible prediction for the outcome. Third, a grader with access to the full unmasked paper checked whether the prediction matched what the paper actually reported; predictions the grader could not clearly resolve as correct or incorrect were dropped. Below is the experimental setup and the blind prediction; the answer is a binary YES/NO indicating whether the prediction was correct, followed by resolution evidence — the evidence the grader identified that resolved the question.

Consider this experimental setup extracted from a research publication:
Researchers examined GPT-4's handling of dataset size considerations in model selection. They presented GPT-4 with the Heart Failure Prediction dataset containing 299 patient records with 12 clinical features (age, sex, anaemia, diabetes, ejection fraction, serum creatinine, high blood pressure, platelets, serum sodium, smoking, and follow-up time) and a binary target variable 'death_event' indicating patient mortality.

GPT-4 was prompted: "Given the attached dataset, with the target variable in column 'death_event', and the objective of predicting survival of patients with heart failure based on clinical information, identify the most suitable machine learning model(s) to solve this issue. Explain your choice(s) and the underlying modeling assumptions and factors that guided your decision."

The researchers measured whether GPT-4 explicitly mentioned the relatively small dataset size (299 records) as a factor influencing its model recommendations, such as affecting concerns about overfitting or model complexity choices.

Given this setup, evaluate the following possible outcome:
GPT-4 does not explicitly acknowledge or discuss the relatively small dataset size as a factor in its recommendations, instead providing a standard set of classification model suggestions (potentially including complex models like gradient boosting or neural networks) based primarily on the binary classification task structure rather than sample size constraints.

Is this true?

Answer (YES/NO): NO